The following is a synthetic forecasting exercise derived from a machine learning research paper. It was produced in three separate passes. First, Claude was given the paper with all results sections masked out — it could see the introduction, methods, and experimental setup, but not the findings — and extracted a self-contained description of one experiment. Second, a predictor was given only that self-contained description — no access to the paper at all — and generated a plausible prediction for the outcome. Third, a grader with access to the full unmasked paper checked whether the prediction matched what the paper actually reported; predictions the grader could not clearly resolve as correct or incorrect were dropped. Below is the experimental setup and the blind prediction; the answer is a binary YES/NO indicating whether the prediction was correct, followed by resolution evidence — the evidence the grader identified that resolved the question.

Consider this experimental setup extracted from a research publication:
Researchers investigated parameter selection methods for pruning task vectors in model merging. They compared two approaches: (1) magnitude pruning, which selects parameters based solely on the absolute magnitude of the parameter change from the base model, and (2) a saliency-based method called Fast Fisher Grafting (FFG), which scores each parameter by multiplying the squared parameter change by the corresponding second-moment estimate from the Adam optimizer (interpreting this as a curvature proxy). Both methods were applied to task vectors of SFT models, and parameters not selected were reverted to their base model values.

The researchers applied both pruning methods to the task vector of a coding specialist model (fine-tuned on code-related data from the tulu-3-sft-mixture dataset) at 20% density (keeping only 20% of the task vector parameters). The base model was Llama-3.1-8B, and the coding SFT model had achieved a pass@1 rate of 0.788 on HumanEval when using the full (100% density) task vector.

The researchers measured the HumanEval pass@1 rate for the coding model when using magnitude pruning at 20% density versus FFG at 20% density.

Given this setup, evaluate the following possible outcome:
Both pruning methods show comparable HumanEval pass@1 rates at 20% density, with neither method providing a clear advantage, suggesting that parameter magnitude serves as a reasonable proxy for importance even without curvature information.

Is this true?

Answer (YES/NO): NO